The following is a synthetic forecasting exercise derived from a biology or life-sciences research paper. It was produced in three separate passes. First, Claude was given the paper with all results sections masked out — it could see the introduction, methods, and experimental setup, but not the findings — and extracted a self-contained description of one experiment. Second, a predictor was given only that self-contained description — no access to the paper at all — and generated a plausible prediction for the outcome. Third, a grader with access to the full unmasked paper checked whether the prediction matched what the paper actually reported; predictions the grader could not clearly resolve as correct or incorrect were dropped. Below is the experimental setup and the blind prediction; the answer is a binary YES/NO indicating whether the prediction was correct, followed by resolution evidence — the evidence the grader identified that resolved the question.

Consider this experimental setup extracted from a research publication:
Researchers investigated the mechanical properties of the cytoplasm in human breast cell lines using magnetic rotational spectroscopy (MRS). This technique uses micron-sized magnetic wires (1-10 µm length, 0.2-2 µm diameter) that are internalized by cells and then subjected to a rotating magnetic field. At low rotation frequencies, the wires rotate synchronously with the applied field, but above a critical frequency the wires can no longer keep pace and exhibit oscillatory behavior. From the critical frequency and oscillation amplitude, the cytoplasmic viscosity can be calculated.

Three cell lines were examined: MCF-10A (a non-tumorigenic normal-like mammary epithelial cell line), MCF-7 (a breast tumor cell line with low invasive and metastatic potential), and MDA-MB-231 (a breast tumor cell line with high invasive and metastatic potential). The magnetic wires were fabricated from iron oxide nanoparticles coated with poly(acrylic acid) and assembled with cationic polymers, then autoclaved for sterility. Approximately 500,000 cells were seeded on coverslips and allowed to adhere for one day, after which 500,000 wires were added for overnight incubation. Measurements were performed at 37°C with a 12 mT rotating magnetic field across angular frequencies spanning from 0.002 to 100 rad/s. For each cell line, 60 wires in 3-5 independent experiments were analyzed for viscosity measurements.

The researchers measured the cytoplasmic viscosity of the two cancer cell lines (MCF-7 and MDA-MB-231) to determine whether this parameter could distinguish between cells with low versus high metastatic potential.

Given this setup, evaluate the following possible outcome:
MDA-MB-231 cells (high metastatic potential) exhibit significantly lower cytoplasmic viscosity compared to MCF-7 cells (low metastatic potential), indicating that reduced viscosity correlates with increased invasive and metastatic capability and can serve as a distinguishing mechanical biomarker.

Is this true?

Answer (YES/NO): YES